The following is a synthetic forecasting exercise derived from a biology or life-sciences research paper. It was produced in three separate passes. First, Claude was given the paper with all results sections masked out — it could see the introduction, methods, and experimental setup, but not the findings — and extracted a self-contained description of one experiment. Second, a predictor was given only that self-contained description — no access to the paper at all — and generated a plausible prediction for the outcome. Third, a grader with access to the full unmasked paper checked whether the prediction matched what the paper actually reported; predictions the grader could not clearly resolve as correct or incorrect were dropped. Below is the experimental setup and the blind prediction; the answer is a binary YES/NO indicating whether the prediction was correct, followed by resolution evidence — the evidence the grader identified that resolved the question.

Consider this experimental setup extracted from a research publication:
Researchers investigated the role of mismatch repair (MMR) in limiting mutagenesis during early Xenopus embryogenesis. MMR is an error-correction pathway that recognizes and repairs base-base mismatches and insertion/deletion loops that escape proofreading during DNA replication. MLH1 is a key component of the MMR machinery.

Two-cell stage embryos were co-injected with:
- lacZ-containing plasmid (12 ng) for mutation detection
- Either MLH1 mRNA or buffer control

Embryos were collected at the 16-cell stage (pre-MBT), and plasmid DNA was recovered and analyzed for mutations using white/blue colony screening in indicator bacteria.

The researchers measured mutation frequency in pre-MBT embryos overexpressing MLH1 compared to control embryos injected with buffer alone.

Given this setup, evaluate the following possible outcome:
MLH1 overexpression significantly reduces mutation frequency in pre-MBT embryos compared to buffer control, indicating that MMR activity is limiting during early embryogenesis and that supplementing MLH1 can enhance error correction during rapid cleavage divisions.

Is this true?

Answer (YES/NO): NO